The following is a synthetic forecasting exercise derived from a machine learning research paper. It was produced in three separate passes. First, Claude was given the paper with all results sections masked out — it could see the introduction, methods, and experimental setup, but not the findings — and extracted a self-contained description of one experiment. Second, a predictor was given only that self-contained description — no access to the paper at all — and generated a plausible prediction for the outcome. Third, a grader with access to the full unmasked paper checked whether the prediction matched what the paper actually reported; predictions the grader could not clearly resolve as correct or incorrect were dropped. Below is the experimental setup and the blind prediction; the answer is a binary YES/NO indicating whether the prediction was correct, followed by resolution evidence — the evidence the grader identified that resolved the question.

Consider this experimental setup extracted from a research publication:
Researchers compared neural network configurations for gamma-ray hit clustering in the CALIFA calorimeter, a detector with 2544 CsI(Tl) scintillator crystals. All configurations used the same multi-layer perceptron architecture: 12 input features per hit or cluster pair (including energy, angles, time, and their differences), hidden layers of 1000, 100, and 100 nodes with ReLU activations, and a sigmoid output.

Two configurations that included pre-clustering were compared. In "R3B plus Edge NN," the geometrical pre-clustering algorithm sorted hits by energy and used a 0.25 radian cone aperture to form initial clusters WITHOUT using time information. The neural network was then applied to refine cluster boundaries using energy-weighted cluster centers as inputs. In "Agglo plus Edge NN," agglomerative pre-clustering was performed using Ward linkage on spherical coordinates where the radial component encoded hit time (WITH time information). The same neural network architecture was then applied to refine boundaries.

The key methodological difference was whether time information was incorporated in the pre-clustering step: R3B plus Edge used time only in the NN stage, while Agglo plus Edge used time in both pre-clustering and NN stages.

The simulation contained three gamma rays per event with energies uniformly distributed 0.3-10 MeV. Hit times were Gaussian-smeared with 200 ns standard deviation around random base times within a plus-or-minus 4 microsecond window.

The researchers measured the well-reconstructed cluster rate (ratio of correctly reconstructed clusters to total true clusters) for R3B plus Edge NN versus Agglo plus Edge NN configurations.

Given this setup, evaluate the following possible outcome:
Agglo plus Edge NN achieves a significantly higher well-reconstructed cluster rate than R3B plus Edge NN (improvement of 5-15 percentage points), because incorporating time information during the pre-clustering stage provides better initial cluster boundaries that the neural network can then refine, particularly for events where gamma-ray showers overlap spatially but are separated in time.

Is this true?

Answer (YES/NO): YES